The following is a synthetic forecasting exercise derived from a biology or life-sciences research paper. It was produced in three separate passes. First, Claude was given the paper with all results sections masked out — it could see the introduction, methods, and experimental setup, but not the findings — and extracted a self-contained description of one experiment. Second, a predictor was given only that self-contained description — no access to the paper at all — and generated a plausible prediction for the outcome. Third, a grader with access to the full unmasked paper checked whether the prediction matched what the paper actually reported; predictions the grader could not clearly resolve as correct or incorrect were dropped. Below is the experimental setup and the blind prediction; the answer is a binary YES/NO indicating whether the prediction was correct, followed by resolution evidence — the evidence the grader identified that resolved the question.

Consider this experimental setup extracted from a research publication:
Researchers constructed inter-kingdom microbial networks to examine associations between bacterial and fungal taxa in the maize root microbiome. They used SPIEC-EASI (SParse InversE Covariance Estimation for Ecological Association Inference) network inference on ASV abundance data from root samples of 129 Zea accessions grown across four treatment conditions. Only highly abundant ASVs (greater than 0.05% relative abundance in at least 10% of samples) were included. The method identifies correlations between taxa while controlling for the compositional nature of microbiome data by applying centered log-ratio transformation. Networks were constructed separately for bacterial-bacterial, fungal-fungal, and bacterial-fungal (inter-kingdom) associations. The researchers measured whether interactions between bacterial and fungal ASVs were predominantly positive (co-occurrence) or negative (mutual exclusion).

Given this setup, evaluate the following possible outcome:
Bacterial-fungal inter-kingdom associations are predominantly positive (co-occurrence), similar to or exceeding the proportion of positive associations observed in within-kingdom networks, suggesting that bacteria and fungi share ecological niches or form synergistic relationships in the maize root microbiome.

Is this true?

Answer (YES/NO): NO